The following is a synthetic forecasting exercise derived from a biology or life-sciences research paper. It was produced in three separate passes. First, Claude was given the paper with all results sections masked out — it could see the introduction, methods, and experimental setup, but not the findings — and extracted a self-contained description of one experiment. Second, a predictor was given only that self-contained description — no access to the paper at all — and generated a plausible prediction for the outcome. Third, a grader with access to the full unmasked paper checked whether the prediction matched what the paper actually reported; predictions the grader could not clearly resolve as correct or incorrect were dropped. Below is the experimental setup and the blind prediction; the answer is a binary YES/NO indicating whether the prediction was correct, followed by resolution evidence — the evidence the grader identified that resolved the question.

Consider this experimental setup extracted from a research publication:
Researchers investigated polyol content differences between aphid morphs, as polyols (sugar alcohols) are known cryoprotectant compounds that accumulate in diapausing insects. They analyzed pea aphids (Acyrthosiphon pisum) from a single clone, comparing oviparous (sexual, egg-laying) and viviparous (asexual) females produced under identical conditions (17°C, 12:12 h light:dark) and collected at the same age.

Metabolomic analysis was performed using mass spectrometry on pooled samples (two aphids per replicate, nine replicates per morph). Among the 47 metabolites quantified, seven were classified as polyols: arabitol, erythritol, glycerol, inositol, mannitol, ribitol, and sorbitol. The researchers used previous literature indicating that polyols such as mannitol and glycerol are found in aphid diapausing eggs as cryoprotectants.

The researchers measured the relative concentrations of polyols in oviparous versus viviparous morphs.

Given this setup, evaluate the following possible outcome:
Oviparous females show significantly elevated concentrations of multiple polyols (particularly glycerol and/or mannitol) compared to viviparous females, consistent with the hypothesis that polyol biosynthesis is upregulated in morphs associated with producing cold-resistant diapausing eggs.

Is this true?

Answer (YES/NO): NO